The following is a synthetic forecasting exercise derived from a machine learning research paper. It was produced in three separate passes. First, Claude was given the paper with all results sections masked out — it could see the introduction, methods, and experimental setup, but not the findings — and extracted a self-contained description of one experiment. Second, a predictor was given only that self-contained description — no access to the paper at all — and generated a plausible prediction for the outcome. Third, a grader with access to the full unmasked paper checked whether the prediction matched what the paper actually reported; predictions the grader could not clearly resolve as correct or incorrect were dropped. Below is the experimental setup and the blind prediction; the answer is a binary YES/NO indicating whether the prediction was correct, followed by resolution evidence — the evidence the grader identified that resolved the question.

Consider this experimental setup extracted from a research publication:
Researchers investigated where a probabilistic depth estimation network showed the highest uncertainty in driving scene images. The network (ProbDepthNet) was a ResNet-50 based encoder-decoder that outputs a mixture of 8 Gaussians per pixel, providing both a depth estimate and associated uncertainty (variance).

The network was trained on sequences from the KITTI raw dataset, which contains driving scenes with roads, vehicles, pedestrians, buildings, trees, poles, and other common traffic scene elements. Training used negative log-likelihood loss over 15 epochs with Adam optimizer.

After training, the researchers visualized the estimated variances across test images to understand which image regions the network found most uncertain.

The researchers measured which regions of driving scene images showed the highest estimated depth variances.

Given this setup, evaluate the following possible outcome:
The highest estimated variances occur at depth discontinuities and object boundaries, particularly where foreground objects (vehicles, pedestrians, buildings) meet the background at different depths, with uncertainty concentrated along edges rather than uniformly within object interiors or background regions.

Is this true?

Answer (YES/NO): NO